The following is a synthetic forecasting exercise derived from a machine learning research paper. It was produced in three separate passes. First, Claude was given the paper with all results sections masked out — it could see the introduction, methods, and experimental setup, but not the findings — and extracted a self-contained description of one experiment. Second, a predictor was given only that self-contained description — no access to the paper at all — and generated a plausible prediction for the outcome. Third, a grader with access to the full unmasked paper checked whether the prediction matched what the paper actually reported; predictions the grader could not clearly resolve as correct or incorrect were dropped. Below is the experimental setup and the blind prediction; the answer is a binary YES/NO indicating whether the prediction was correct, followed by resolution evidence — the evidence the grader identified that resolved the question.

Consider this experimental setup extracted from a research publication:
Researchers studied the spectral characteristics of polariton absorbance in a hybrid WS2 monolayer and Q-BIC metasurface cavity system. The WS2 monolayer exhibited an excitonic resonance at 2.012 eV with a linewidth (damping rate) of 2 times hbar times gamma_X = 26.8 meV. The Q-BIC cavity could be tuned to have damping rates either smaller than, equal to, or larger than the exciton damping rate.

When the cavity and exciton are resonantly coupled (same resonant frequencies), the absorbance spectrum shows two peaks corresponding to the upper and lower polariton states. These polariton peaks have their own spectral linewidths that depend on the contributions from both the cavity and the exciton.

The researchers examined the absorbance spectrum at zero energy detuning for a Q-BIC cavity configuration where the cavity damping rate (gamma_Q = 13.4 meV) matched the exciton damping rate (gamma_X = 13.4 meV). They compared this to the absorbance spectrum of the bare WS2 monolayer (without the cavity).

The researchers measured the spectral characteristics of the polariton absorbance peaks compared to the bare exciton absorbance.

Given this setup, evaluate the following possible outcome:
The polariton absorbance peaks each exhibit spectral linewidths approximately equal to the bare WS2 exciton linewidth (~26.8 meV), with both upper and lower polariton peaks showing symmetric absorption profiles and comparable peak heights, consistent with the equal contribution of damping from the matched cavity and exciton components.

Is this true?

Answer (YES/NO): YES